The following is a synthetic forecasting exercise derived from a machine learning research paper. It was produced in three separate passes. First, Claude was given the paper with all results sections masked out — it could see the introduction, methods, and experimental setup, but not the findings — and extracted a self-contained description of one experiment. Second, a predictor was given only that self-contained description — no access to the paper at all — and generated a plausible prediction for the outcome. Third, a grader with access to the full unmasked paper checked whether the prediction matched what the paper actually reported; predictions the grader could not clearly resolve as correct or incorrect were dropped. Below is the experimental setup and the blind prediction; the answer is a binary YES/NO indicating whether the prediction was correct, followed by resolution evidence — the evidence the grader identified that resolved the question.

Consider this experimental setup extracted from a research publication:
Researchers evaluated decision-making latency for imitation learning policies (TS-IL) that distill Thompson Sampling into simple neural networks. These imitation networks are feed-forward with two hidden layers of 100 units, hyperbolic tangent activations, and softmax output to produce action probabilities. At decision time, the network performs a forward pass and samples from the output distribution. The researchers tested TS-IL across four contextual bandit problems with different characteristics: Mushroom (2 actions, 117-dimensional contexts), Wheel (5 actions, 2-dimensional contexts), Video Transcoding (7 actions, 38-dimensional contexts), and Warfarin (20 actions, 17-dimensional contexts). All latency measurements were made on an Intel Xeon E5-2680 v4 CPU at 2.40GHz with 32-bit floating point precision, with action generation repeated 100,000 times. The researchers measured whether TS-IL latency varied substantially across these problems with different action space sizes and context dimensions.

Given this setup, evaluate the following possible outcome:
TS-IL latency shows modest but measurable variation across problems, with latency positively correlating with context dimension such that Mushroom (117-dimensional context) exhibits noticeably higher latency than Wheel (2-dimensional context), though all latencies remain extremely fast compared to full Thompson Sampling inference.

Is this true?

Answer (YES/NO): NO